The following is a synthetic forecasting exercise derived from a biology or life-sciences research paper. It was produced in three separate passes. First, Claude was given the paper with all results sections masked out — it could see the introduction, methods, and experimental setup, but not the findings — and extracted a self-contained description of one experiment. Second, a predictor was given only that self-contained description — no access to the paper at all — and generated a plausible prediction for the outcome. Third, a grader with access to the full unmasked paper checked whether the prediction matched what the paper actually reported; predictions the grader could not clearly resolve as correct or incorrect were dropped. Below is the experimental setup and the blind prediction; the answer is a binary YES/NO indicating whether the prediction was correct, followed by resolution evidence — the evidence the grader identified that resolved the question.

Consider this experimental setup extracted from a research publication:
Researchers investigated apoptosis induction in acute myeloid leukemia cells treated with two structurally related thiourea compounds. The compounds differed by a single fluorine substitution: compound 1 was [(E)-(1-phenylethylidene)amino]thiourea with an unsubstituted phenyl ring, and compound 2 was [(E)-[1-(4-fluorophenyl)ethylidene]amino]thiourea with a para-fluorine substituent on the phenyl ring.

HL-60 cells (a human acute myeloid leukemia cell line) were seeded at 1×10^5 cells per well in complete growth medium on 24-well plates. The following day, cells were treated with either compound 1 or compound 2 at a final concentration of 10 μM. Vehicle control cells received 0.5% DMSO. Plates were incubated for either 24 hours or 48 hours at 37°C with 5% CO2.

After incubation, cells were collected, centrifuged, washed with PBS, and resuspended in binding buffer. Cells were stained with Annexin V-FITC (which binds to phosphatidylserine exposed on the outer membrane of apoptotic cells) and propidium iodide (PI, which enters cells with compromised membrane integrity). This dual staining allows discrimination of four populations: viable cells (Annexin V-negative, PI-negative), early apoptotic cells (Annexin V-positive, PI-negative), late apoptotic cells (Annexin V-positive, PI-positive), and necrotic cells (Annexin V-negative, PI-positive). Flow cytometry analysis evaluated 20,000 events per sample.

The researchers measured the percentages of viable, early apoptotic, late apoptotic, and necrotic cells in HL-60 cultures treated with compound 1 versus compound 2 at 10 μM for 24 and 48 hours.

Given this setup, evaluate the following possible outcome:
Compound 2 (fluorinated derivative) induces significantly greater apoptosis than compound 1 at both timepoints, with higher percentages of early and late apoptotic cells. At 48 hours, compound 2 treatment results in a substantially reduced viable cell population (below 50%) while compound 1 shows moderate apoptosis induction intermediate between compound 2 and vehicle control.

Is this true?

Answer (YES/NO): NO